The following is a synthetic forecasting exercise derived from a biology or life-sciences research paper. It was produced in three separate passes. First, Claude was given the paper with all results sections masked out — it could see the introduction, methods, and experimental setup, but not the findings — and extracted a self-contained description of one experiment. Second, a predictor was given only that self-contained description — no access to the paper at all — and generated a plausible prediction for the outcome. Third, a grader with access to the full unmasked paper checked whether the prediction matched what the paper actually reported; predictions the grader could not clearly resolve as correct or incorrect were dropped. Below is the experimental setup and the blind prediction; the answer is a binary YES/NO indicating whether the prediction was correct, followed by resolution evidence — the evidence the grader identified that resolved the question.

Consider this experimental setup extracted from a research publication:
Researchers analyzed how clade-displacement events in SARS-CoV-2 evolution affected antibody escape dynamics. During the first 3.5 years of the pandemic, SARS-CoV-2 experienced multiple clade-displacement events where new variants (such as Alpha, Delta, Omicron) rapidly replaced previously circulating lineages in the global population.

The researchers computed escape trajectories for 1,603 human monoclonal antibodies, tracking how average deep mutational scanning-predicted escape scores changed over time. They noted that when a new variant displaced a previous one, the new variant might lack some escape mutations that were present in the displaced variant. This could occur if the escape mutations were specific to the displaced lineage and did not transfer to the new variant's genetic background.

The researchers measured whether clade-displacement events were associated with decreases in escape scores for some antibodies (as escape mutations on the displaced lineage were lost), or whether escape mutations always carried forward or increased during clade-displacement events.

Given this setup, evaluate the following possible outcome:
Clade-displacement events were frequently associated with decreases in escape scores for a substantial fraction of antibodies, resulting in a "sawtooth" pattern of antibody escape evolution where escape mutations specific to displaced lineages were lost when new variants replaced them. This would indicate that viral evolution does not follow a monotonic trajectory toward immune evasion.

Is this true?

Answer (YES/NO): YES